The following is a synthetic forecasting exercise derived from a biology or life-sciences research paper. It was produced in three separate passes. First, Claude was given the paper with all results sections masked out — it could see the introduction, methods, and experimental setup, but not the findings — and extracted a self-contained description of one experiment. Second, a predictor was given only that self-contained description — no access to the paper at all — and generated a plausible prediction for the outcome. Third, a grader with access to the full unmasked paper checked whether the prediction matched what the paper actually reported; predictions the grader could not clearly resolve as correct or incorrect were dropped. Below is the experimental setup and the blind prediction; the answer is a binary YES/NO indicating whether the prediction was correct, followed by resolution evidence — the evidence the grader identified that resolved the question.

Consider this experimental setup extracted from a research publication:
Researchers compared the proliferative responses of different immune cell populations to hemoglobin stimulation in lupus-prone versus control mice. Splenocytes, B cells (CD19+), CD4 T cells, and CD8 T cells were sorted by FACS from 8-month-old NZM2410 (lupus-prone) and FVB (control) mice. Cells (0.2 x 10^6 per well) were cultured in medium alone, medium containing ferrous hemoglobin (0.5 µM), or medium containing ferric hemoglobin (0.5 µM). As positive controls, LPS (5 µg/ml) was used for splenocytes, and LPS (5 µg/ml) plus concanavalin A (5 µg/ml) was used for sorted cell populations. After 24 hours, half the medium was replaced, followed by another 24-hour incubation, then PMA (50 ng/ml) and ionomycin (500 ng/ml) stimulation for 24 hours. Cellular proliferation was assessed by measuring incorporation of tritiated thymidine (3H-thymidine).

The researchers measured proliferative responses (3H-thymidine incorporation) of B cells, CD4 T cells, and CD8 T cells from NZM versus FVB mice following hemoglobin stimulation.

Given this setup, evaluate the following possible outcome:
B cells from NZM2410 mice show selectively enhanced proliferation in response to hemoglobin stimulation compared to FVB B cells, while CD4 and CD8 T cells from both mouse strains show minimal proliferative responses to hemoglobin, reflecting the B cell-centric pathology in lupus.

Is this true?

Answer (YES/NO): NO